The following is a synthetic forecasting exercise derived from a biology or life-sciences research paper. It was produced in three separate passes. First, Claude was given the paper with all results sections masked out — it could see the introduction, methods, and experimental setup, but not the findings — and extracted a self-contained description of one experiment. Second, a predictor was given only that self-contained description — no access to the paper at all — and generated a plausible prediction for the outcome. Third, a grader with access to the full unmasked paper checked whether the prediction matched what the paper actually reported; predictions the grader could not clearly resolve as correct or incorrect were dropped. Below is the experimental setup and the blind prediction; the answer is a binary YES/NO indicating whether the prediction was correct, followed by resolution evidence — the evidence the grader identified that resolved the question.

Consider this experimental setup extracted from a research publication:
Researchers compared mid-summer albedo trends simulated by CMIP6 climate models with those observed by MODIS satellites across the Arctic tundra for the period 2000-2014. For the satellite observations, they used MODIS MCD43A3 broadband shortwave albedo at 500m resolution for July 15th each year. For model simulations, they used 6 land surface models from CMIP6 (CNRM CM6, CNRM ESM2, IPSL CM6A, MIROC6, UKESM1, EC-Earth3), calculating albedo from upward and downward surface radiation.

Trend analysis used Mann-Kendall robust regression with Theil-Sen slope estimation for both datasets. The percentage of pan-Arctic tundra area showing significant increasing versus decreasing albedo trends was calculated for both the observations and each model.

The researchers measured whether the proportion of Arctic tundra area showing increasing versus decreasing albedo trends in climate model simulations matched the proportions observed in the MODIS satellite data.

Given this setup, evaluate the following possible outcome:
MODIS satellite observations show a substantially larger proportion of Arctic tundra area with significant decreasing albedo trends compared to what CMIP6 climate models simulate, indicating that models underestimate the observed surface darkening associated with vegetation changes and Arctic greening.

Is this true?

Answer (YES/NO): NO